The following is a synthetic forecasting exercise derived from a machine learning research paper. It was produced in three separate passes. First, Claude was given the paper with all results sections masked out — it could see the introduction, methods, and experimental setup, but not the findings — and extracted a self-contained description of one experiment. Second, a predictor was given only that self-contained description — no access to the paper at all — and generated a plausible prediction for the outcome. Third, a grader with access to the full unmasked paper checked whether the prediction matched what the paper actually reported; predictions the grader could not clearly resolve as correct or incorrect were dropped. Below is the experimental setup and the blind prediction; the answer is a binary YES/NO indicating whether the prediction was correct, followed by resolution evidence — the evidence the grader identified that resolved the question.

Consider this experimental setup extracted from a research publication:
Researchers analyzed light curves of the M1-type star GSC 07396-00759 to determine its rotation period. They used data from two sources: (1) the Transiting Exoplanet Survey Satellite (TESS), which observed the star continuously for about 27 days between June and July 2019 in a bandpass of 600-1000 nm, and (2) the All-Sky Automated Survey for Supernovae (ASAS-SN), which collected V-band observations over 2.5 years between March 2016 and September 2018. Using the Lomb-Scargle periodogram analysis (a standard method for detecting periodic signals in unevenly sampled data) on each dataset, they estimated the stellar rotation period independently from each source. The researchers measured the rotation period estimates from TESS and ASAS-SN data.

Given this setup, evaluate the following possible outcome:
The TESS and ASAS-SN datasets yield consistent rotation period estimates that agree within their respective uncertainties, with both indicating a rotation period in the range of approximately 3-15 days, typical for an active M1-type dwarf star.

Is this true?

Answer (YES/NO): NO